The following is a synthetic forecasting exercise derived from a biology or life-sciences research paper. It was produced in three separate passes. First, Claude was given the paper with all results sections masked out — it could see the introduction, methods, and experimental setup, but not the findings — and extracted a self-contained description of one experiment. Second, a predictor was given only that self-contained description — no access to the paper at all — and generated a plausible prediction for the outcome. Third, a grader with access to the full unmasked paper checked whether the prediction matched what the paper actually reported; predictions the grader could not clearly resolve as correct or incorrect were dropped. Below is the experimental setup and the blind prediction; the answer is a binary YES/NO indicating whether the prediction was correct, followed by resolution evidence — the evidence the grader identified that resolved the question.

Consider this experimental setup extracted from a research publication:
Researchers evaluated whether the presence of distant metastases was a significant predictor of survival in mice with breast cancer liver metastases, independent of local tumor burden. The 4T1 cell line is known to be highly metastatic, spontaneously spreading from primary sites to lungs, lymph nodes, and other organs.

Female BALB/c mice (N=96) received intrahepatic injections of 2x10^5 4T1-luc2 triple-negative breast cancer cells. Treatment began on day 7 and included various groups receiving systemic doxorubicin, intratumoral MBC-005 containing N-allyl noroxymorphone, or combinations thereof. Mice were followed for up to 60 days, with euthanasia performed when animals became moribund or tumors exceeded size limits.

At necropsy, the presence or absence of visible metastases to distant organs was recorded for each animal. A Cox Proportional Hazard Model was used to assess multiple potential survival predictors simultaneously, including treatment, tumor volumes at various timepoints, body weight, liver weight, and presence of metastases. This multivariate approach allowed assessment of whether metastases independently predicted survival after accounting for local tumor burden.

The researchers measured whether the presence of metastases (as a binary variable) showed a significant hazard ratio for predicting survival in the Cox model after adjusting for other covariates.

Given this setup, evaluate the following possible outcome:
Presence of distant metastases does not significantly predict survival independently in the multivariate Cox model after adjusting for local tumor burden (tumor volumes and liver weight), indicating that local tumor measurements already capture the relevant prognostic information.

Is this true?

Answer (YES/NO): NO